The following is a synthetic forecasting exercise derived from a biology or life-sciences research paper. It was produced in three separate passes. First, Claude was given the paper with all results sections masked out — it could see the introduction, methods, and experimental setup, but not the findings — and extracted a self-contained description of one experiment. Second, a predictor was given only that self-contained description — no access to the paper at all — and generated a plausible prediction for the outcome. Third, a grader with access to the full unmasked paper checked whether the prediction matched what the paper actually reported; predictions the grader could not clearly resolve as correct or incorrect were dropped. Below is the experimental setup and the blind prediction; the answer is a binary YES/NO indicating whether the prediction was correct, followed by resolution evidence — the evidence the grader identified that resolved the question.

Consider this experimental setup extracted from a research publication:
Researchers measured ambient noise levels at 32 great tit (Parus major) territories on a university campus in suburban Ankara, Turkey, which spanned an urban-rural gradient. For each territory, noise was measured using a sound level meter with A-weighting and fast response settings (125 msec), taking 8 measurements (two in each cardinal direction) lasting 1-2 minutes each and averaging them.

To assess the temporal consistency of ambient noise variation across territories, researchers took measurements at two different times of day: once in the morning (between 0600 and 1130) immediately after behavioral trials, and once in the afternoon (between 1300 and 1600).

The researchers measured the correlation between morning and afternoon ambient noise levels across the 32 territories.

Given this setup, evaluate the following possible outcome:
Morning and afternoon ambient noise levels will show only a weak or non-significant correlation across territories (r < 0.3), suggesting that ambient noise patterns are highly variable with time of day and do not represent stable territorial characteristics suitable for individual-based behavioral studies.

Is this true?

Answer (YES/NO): NO